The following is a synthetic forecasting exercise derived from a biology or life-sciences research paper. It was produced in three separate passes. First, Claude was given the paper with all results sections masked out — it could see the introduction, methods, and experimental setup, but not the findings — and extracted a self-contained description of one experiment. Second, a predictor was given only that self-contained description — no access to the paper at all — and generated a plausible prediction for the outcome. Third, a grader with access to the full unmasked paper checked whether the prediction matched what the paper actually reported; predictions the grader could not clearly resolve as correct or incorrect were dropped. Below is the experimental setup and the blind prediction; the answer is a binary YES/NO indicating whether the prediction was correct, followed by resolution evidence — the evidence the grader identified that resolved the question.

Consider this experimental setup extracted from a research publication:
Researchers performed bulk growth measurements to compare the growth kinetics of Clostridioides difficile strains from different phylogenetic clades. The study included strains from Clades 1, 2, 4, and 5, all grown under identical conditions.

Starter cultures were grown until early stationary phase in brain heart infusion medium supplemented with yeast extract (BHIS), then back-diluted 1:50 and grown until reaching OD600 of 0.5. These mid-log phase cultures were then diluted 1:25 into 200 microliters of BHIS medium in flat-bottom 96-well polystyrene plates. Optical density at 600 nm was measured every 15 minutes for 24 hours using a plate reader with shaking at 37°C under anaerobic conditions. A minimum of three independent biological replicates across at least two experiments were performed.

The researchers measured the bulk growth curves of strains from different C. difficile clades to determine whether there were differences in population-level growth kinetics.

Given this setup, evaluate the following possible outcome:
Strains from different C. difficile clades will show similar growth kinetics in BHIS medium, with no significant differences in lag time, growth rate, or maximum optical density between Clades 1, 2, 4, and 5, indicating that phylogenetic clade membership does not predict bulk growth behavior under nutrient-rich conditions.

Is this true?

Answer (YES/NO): NO